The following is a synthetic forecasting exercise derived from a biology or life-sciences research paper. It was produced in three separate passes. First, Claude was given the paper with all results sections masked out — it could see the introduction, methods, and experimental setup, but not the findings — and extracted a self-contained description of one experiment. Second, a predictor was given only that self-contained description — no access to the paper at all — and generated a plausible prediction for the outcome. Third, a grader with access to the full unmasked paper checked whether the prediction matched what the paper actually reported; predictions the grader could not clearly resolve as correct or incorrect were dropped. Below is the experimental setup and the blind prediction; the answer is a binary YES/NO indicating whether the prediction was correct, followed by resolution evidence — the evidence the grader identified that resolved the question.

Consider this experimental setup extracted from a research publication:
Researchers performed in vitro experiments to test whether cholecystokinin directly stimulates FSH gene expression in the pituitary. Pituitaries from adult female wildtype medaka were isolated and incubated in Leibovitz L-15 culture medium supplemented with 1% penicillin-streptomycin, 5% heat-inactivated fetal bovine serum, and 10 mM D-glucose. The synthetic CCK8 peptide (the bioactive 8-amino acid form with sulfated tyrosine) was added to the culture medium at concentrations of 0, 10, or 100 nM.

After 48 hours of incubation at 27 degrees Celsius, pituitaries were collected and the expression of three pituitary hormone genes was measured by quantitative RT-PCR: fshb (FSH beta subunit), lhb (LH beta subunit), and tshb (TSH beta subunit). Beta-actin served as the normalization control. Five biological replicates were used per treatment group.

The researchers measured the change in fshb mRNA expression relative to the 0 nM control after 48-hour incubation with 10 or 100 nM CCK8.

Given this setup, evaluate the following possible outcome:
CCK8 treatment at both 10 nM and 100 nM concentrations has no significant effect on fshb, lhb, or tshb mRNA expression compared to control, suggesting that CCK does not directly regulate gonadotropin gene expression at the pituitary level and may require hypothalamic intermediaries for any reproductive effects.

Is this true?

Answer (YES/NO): NO